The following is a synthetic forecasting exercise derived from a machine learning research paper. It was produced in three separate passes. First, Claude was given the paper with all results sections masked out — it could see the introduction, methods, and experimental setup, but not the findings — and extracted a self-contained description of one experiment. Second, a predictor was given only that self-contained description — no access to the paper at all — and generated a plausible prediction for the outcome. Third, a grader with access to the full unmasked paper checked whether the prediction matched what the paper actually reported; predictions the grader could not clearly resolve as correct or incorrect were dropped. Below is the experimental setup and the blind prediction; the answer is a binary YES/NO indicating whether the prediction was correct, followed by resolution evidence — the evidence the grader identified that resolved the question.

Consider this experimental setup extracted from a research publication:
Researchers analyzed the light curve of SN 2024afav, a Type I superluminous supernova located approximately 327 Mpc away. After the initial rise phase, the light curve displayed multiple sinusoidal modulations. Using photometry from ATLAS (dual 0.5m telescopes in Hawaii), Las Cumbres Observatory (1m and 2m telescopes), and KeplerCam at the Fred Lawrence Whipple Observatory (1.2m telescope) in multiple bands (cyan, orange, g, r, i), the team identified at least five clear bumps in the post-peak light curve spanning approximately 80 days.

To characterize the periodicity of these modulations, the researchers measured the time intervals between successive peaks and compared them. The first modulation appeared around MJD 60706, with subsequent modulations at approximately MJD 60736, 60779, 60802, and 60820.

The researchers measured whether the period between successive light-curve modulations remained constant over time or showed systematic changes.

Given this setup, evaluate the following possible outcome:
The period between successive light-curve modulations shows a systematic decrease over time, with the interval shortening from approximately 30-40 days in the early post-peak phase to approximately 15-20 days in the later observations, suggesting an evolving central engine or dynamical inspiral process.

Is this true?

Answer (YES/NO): NO